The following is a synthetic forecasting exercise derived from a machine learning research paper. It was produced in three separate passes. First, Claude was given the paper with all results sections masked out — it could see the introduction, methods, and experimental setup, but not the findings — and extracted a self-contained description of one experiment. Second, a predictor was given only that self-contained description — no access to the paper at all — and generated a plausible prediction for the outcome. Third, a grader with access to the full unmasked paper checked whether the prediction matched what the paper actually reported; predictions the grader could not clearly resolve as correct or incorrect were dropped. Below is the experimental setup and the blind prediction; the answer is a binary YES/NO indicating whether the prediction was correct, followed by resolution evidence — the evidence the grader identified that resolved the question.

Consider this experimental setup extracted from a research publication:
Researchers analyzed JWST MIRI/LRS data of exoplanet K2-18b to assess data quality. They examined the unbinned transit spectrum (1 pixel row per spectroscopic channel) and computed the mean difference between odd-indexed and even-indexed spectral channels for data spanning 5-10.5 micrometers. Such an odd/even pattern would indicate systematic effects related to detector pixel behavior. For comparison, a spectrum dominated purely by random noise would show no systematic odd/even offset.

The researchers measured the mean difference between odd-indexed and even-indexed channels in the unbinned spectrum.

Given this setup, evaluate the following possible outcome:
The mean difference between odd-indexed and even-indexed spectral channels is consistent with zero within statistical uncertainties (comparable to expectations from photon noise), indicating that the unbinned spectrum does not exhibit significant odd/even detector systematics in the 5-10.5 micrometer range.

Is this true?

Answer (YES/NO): NO